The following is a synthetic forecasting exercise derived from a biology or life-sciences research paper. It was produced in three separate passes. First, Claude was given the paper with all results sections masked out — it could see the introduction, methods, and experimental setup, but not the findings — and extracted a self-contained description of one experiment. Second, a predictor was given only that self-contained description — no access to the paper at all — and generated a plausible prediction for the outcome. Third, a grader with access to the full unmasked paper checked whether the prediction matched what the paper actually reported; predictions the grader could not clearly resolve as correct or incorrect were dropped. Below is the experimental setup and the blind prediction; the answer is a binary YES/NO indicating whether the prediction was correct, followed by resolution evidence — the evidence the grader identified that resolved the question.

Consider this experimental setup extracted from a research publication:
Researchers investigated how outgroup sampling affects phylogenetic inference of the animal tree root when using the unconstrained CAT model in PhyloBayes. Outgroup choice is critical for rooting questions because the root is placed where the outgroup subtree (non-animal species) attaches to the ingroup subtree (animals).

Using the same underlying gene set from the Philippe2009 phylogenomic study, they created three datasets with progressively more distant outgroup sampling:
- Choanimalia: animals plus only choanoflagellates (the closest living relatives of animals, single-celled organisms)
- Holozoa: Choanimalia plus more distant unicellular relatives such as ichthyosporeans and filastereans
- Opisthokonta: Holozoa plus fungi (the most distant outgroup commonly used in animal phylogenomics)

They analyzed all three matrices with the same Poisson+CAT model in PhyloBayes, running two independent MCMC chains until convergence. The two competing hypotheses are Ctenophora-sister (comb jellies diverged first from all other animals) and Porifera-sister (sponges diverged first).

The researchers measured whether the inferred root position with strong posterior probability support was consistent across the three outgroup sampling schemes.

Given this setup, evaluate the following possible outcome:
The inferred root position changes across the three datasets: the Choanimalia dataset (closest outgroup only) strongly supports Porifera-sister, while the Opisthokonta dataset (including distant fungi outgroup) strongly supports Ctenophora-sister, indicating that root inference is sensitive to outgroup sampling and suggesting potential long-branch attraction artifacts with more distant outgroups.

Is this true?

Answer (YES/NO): NO